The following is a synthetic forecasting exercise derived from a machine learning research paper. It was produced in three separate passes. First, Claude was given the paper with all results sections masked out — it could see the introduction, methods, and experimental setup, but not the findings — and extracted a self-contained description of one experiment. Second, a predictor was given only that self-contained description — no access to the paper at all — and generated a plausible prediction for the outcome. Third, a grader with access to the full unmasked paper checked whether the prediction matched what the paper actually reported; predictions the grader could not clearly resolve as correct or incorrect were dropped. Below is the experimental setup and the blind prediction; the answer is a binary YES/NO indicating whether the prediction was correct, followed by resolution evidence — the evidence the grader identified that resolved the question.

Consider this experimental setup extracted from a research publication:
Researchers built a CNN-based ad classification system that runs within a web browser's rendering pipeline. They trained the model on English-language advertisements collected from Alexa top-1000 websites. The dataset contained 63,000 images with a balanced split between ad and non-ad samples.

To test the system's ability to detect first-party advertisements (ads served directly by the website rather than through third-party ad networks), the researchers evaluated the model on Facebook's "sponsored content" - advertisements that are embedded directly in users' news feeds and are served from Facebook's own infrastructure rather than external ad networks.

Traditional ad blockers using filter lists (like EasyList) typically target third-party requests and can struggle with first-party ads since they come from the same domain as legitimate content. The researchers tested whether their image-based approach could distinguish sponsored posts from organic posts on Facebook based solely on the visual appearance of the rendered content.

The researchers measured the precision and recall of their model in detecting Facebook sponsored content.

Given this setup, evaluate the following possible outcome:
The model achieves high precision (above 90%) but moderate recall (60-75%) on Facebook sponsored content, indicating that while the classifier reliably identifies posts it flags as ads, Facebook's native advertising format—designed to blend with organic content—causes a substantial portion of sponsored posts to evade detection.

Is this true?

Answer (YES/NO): NO